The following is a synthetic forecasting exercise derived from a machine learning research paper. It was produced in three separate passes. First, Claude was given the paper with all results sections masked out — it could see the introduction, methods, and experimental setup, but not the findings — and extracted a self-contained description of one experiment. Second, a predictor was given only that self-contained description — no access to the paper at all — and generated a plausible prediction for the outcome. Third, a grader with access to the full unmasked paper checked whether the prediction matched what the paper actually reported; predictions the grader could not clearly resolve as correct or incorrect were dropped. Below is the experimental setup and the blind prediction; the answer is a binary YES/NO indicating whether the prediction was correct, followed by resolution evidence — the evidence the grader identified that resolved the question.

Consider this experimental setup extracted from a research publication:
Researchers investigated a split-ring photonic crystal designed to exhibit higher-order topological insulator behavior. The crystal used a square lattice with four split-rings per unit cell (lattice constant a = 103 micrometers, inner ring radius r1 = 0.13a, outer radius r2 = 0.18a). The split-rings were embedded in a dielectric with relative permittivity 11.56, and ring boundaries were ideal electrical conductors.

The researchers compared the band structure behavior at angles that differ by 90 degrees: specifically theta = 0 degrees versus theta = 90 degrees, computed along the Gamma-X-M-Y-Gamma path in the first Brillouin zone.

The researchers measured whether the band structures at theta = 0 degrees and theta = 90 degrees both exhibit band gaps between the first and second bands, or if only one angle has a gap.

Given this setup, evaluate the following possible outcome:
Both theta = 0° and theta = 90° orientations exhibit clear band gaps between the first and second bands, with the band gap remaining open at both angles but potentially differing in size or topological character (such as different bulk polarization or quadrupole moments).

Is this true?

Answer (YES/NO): YES